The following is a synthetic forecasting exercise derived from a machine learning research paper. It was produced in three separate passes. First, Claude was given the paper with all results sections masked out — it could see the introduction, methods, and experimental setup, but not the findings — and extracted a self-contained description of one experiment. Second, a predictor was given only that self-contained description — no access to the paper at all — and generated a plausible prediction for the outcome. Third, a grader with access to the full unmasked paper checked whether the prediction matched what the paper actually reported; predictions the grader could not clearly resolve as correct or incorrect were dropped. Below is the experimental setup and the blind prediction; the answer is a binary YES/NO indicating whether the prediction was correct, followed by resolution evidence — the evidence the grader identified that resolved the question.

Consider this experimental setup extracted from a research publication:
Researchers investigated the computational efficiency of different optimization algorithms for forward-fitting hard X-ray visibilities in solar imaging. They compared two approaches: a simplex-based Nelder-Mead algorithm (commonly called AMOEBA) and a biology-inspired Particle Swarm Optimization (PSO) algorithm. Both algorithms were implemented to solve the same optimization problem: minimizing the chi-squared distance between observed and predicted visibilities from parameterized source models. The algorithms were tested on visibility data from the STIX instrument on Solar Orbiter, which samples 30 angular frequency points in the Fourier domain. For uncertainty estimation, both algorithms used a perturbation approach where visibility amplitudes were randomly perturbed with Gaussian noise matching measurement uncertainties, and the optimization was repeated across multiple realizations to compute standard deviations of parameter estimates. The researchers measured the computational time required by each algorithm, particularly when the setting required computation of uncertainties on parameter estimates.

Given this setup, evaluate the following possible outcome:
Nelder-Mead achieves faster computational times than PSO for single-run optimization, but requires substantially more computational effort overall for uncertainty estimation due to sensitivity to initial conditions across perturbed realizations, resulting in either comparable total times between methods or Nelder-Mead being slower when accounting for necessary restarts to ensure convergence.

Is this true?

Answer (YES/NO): NO